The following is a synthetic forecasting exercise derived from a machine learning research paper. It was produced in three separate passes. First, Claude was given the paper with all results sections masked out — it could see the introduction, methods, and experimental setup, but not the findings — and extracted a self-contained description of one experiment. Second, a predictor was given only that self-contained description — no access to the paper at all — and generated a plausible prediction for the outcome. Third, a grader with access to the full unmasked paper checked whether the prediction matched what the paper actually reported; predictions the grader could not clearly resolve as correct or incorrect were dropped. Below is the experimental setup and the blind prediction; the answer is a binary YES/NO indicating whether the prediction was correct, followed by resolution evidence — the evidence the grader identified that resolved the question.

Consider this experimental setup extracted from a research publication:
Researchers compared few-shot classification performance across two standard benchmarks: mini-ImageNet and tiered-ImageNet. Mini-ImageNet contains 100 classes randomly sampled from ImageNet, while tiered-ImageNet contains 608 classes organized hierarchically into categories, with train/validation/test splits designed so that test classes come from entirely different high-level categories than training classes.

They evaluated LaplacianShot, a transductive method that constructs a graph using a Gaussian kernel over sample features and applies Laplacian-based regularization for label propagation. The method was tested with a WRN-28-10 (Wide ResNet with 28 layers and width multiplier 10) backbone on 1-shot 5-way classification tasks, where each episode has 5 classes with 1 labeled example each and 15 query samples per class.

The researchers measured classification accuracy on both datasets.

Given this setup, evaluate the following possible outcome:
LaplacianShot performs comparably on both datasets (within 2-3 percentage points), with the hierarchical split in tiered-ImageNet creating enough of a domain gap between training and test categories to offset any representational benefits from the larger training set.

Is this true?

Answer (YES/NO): NO